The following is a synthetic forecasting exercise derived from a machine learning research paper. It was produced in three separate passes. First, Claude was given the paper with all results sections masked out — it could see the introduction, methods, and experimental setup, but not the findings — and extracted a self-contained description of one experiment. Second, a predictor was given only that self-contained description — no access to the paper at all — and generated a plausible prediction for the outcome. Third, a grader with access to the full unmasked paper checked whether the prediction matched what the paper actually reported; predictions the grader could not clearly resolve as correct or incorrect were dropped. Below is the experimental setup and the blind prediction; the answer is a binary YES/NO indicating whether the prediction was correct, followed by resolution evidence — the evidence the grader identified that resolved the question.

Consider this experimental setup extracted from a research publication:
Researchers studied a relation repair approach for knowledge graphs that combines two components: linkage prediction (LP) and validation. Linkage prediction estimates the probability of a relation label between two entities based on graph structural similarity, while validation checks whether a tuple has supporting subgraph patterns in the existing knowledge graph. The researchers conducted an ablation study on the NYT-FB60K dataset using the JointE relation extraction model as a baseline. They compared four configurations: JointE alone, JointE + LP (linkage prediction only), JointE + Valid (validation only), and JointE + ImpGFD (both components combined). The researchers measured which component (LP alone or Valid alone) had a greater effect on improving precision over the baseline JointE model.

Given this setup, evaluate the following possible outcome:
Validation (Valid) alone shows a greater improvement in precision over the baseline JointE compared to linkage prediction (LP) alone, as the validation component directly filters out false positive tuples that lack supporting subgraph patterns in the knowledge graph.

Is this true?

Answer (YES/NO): YES